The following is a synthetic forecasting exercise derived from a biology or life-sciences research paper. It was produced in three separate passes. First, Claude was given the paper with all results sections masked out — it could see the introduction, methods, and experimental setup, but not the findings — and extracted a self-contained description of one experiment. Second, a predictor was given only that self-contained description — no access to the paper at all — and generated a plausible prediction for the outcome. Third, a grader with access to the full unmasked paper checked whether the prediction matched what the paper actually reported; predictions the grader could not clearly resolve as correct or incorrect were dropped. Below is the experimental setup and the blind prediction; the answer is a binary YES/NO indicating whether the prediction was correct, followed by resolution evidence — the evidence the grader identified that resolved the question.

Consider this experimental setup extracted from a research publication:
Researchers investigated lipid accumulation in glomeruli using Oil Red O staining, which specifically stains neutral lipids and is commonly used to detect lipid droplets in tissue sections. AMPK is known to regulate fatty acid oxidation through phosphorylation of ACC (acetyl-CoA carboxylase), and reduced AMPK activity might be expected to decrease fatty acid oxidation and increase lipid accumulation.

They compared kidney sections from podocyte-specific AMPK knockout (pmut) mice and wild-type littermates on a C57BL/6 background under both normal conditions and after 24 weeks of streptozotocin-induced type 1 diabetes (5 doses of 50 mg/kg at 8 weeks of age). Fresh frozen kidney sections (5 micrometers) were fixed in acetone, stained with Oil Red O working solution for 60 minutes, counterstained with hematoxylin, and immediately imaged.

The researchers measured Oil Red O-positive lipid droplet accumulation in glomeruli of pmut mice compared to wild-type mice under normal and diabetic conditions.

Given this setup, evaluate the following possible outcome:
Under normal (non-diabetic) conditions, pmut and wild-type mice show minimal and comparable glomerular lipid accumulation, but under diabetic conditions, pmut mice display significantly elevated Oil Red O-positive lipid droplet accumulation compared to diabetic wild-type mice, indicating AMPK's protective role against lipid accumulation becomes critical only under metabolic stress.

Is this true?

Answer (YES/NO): YES